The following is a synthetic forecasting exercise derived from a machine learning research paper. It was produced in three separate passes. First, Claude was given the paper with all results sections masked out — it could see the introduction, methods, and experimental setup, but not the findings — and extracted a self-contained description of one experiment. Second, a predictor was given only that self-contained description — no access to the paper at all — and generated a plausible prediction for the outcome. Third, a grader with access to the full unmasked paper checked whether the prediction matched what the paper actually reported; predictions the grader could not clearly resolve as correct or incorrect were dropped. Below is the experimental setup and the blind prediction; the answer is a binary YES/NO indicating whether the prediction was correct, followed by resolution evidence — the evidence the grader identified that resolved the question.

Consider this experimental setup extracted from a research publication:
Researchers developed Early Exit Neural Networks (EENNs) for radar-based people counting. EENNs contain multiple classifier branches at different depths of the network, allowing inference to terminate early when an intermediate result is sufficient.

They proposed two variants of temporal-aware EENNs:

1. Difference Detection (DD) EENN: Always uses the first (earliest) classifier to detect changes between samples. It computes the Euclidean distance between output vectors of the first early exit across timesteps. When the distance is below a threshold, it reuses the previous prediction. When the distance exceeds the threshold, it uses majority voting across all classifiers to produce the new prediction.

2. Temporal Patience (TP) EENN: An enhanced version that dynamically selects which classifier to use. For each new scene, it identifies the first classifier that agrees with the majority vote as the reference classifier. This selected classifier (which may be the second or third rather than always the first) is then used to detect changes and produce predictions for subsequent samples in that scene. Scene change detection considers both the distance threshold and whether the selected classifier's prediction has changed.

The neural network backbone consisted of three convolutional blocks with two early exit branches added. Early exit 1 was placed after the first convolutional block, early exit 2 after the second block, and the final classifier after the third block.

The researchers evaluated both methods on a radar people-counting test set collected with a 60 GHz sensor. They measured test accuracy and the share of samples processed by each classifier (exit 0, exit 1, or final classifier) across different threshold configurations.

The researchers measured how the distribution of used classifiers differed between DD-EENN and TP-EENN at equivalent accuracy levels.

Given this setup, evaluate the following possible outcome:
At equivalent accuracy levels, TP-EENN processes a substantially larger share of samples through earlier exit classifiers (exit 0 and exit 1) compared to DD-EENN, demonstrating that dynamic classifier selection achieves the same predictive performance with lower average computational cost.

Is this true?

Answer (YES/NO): NO